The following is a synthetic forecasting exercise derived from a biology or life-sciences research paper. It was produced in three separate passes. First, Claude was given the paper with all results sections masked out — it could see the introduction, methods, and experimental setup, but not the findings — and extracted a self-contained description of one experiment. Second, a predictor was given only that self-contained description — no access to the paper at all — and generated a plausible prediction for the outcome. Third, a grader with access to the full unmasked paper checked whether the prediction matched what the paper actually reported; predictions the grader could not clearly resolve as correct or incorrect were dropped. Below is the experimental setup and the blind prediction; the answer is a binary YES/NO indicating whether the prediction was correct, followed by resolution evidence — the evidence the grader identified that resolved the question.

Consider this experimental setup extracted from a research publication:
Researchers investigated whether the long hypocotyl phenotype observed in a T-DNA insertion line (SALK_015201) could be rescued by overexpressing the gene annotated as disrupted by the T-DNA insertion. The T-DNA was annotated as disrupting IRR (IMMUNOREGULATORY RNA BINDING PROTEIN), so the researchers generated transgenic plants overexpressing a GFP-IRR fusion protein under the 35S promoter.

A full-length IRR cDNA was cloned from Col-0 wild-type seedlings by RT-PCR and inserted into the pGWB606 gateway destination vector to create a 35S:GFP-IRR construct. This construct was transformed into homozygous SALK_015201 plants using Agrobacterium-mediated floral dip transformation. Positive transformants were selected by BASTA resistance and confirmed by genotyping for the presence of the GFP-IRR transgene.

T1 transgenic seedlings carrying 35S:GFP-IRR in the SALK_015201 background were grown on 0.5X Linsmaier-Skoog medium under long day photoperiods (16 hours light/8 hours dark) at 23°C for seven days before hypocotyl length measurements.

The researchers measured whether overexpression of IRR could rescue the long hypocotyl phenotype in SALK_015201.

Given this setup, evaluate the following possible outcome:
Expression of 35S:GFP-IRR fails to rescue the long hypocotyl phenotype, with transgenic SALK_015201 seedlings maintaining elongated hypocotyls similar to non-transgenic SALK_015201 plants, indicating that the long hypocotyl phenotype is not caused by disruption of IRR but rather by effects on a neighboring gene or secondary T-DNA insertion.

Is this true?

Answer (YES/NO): YES